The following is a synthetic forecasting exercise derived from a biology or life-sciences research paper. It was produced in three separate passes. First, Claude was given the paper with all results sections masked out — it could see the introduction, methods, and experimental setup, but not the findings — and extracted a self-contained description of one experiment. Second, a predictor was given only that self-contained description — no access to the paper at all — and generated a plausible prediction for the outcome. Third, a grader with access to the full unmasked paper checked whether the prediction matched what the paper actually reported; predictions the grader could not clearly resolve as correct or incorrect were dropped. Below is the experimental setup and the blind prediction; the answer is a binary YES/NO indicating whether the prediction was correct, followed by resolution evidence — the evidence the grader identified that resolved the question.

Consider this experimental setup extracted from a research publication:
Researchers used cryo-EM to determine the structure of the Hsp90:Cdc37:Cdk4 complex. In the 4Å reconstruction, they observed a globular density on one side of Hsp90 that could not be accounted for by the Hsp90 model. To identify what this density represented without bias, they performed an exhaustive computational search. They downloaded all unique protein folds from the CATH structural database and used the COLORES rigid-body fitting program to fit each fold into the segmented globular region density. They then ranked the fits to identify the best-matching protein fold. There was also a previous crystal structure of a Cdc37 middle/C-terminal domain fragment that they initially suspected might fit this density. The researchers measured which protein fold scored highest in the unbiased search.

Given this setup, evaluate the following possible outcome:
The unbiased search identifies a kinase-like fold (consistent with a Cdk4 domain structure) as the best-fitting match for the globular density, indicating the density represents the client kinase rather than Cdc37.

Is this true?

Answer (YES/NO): YES